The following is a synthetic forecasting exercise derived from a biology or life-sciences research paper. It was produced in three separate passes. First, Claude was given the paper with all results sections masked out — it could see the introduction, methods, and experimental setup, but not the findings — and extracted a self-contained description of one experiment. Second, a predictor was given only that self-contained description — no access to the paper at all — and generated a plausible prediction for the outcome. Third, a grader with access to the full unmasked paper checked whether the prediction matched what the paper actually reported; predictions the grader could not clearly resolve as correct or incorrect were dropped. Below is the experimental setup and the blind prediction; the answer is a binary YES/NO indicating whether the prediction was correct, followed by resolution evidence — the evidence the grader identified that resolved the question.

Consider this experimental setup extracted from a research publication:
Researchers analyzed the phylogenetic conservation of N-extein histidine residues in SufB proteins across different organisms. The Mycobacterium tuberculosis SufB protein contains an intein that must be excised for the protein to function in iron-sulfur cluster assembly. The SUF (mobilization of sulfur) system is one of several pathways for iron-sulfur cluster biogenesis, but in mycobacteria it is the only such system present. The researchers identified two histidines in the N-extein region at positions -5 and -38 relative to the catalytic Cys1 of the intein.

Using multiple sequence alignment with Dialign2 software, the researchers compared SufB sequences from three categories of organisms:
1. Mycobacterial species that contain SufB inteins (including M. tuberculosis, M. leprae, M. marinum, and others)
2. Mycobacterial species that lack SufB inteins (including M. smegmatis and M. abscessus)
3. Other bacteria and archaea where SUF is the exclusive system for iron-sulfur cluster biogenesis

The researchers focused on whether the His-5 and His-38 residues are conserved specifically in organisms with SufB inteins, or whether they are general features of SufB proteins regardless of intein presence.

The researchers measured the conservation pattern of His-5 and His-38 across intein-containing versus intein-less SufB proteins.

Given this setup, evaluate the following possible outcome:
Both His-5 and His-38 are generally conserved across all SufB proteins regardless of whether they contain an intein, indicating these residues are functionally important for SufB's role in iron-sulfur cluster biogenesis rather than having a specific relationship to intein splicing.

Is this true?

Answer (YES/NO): NO